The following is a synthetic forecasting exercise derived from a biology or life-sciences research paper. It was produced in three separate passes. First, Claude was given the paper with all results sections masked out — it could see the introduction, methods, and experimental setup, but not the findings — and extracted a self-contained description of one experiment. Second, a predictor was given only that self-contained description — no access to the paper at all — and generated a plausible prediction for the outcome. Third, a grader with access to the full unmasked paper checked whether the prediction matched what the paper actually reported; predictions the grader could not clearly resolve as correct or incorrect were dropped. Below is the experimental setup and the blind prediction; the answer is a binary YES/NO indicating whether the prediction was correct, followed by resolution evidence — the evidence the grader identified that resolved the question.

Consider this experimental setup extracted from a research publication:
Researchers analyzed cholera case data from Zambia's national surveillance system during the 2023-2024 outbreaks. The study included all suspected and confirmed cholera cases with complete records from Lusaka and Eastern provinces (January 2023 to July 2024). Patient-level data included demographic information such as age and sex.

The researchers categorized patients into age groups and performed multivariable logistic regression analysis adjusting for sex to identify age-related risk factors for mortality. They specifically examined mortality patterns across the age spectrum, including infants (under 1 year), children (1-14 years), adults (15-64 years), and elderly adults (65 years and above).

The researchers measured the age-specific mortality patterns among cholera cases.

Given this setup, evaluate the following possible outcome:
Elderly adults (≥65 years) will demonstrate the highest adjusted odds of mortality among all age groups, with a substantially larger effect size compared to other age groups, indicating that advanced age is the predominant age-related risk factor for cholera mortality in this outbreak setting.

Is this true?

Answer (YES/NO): YES